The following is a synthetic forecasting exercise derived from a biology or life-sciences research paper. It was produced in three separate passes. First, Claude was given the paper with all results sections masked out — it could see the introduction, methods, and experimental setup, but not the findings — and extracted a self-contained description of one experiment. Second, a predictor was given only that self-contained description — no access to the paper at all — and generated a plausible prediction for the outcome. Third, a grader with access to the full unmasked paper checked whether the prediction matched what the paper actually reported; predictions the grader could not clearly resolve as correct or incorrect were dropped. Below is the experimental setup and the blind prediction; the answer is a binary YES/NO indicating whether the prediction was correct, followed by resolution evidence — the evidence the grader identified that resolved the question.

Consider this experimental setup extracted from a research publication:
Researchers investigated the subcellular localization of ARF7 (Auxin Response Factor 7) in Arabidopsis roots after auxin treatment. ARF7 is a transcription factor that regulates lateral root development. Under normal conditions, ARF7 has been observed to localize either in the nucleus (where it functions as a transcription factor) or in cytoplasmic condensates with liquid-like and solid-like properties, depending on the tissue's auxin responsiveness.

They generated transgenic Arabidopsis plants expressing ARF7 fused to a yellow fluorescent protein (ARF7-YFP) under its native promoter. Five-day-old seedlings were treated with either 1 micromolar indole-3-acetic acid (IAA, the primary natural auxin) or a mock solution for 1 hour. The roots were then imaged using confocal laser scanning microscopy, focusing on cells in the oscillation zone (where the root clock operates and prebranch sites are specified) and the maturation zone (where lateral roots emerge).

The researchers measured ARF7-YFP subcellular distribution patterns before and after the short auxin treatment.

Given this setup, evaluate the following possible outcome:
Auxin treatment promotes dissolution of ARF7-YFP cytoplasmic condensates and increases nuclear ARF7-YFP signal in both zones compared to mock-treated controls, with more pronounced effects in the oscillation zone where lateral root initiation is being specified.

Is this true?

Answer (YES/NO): NO